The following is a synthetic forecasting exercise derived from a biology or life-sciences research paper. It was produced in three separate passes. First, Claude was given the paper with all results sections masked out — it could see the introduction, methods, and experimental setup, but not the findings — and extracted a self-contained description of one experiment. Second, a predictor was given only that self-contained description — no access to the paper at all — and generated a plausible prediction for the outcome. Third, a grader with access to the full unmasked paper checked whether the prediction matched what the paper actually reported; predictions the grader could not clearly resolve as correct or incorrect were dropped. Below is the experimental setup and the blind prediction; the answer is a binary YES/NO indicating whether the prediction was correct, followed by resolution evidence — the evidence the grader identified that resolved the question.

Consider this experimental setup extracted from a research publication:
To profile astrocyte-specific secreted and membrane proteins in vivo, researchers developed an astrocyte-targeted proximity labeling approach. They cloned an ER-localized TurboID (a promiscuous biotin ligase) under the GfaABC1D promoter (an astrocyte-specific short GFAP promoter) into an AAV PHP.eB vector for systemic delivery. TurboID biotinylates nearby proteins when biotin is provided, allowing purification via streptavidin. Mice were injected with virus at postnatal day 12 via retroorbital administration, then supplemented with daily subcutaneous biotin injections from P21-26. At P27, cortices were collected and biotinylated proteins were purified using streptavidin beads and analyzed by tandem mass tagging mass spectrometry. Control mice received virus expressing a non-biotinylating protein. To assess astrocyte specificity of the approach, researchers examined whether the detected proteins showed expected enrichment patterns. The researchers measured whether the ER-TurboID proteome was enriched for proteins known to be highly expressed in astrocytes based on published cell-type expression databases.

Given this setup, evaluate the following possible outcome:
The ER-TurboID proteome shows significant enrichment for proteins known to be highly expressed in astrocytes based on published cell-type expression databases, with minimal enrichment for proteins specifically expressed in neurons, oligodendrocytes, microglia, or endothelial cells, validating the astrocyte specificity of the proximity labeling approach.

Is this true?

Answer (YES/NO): YES